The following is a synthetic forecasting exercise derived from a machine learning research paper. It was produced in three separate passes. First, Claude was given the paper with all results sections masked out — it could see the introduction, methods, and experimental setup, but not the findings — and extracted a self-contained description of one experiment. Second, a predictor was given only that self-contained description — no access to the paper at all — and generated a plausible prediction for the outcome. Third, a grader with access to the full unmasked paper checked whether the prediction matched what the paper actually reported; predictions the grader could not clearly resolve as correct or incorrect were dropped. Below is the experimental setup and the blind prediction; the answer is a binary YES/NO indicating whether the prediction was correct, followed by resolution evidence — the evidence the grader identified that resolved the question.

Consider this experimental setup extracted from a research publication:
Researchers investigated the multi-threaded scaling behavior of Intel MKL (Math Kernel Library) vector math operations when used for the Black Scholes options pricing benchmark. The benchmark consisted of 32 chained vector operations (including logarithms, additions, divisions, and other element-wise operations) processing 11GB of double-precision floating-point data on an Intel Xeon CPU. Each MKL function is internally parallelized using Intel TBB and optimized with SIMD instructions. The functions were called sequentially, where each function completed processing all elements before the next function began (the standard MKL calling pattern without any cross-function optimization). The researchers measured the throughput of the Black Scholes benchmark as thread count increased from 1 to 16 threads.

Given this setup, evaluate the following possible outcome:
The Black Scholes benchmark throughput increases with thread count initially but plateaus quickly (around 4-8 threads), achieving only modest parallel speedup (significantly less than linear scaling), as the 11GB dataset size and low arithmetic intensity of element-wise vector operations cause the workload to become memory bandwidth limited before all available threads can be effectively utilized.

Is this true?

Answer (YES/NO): YES